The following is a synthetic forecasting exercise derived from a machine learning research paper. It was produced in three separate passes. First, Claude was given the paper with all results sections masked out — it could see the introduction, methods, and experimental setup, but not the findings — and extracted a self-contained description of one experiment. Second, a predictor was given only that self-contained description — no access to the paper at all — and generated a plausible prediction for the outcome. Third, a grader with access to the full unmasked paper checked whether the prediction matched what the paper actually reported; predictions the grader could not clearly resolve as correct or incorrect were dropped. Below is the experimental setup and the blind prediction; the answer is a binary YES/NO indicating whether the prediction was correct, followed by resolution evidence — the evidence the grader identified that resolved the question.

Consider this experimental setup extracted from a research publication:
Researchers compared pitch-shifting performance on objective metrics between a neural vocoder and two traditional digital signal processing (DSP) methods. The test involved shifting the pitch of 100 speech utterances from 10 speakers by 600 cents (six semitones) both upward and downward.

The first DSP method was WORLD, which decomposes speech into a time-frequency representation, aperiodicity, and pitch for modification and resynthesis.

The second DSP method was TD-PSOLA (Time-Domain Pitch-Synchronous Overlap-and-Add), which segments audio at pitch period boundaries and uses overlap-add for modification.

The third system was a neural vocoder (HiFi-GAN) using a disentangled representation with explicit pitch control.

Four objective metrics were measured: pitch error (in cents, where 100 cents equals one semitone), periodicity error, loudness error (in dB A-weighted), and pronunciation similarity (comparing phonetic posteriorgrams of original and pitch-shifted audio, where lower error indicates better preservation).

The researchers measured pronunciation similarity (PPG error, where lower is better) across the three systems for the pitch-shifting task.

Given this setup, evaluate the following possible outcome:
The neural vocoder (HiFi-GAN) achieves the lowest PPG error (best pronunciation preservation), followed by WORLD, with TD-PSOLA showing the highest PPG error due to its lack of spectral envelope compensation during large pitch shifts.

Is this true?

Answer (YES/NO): NO